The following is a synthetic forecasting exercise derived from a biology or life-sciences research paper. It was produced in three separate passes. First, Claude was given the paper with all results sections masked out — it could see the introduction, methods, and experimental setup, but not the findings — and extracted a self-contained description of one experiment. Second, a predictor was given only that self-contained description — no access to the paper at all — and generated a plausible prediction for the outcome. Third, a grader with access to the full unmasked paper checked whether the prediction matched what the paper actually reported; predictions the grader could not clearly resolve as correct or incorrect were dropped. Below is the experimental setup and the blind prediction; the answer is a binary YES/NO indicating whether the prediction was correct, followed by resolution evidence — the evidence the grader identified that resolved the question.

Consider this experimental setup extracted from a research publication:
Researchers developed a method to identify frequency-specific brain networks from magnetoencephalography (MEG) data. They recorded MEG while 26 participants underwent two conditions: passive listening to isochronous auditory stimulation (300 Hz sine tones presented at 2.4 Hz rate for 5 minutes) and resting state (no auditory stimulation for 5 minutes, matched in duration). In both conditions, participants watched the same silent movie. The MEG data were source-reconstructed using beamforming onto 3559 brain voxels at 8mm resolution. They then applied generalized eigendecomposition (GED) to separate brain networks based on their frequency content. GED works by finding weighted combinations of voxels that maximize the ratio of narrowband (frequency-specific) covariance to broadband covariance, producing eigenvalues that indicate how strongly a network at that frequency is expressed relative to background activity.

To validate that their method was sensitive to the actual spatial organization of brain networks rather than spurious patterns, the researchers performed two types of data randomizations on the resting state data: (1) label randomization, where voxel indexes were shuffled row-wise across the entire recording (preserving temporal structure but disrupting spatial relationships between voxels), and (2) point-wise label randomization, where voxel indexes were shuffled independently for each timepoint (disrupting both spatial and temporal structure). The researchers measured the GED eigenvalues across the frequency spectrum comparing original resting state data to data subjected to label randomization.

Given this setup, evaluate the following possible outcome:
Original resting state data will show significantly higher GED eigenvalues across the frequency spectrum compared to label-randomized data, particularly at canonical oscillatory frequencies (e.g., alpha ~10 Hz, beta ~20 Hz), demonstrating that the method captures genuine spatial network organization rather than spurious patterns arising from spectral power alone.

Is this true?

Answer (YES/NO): NO